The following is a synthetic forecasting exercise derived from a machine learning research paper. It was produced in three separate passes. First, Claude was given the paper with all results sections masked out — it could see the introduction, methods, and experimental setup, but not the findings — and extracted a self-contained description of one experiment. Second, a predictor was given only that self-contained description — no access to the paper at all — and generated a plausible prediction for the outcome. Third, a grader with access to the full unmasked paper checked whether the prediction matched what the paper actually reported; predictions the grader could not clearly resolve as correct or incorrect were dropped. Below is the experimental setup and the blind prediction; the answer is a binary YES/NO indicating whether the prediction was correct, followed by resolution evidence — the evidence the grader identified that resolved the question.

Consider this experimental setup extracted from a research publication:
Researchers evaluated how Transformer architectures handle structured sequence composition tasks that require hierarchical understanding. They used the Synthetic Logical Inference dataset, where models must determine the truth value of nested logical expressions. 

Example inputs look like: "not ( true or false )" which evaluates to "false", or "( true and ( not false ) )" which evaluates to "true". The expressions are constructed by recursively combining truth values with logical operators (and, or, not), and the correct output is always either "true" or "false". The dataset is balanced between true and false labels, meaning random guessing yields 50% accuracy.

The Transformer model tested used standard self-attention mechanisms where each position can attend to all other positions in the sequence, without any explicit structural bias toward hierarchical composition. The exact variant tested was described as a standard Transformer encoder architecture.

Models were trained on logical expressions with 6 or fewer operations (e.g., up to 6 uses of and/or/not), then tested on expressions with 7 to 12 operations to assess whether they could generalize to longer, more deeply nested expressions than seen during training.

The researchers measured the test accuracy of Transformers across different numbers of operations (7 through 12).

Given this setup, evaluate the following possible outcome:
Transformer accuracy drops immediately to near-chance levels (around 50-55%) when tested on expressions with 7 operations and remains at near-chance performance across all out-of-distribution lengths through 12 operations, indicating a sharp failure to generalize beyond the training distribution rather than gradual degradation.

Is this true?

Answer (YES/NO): YES